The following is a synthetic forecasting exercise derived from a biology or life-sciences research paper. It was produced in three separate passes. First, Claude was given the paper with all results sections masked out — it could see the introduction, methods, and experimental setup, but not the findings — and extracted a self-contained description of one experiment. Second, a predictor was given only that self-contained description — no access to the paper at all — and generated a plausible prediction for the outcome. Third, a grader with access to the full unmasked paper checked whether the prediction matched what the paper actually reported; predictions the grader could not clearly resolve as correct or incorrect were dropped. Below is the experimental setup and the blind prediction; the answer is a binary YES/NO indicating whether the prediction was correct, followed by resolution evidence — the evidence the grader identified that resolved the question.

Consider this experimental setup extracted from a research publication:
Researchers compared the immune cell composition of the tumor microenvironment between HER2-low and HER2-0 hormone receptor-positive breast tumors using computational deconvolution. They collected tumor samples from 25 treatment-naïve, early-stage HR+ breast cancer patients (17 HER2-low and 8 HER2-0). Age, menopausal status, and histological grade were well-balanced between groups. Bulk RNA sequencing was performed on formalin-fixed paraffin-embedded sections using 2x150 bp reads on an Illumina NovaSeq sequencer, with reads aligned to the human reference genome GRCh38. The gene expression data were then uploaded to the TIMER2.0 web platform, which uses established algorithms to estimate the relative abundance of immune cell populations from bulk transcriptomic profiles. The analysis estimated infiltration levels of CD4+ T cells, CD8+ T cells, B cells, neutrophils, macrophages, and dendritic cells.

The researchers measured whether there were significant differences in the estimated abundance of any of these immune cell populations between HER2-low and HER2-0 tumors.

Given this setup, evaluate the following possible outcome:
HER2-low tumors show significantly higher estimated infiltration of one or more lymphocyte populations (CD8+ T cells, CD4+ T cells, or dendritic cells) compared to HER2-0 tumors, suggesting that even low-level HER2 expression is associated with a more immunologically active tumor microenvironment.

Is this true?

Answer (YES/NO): NO